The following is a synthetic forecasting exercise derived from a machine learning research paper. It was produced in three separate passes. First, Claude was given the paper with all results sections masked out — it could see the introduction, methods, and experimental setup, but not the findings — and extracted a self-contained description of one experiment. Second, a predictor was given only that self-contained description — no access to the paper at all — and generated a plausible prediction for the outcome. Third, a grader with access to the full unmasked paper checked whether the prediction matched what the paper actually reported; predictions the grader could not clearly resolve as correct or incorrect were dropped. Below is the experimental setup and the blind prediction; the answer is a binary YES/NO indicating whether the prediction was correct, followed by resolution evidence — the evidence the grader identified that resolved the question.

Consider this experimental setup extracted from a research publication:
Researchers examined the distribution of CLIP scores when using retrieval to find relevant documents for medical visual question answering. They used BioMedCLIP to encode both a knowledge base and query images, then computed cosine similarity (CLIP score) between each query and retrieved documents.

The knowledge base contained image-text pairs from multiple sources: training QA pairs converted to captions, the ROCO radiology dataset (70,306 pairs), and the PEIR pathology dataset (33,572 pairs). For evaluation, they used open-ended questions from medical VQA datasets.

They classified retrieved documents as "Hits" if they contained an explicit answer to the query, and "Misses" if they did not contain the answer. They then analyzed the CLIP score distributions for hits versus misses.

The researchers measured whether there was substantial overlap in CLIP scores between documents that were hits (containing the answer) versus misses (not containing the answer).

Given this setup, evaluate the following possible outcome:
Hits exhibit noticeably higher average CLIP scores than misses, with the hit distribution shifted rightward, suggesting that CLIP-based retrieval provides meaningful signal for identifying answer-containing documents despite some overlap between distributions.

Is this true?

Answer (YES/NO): NO